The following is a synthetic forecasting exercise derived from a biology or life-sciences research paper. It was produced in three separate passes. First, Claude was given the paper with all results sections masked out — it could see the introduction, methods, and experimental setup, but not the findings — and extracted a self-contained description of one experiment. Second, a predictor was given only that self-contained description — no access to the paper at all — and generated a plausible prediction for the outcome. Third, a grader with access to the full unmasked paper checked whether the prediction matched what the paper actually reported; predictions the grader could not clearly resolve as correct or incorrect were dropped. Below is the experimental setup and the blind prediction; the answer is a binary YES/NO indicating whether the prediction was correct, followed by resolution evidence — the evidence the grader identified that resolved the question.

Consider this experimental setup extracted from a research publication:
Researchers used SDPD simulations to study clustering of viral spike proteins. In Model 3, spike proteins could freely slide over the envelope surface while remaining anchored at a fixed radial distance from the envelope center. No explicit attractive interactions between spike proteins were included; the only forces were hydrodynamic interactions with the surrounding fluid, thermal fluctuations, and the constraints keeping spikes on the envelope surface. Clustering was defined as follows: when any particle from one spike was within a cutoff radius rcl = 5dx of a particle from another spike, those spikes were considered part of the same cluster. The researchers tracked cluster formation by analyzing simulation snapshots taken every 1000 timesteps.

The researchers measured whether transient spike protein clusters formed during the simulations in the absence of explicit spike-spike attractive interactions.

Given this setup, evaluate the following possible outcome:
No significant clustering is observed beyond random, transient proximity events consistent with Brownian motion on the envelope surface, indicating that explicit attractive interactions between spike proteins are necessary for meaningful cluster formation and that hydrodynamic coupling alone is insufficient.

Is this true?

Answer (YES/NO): NO